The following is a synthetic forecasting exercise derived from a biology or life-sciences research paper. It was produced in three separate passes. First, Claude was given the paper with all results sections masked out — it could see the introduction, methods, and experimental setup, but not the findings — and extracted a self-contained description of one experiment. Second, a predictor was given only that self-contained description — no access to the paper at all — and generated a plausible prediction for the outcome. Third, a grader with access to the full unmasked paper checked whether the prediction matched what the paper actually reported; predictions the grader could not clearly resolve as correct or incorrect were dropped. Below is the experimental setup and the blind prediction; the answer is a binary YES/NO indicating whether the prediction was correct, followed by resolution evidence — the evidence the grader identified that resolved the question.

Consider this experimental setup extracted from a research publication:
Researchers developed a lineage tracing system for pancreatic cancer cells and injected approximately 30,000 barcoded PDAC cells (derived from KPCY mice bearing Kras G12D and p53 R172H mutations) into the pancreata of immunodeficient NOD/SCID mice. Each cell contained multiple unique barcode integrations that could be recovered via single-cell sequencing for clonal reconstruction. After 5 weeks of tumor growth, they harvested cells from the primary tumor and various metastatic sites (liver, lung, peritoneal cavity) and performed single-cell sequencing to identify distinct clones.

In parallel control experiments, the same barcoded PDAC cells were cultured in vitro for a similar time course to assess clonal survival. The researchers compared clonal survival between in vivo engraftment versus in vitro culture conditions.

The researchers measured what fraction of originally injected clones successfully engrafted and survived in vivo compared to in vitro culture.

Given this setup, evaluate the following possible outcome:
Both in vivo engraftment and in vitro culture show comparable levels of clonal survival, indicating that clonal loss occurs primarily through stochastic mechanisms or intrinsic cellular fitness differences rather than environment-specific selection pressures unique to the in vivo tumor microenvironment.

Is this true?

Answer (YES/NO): NO